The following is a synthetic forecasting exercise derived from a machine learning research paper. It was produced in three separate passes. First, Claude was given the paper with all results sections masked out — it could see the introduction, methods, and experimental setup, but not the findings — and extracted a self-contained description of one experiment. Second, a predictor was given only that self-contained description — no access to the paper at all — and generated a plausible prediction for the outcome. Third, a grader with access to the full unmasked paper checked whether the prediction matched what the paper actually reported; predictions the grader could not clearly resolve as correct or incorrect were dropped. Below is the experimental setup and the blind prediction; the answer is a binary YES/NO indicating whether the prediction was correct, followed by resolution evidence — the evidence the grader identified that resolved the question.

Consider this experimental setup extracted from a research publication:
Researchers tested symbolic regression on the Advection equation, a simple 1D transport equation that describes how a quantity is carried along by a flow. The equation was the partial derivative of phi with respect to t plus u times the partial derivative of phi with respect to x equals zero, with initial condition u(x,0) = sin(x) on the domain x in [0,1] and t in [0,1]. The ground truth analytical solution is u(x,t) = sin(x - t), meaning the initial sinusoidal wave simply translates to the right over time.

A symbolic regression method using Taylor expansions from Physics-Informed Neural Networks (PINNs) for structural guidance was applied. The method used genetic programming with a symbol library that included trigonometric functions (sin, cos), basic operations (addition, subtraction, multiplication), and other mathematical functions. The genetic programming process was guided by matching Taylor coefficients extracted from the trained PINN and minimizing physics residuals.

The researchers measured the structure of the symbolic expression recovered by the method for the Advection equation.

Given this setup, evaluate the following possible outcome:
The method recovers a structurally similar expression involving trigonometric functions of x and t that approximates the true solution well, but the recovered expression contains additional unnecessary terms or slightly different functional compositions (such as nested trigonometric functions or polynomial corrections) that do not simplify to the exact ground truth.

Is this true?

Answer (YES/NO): YES